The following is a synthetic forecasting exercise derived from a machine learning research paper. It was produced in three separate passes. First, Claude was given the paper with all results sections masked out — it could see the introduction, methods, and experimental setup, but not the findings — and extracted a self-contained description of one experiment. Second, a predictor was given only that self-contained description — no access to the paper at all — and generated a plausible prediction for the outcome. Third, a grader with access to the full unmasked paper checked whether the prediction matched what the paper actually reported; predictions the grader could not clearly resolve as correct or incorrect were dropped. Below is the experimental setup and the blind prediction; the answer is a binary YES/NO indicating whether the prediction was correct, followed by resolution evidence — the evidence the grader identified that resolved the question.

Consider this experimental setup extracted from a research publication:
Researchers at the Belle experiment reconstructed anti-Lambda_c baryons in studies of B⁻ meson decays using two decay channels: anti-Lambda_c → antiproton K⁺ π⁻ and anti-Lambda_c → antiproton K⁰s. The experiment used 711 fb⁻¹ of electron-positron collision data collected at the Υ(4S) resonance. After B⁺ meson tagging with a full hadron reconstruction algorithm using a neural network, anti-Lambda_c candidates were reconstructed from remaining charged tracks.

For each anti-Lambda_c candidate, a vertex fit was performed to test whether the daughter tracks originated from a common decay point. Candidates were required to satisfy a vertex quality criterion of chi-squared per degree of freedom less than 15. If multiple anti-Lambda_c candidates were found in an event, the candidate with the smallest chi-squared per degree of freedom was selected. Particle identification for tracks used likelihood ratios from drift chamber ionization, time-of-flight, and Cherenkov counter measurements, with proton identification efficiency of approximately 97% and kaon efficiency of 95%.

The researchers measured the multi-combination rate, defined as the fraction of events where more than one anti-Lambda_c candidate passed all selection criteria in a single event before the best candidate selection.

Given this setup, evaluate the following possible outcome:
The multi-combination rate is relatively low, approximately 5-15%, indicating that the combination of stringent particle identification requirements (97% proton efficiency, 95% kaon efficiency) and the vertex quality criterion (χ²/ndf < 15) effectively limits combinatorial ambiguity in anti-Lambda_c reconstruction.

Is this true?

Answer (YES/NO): NO